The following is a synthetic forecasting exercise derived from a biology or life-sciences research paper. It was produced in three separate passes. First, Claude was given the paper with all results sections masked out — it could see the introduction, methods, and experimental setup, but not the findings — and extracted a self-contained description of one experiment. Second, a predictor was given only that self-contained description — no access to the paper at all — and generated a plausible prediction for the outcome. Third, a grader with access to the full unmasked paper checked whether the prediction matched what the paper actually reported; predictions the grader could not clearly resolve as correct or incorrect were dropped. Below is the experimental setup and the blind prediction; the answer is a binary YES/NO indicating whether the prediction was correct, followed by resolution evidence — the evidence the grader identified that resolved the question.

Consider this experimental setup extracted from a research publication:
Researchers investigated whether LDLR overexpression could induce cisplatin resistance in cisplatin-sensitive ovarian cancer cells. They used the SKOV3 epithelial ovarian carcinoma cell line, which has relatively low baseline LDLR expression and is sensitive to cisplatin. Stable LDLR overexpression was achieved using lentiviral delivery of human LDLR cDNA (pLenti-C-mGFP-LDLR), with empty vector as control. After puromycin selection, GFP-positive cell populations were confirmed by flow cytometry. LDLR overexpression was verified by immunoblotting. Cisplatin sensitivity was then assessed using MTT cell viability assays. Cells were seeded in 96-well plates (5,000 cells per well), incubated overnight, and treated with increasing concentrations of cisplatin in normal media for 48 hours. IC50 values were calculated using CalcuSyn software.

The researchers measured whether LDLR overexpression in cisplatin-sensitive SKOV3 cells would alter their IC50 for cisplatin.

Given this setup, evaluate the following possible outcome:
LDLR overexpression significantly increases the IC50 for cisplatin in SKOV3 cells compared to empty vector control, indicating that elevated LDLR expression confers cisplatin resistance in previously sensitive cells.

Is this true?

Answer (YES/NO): YES